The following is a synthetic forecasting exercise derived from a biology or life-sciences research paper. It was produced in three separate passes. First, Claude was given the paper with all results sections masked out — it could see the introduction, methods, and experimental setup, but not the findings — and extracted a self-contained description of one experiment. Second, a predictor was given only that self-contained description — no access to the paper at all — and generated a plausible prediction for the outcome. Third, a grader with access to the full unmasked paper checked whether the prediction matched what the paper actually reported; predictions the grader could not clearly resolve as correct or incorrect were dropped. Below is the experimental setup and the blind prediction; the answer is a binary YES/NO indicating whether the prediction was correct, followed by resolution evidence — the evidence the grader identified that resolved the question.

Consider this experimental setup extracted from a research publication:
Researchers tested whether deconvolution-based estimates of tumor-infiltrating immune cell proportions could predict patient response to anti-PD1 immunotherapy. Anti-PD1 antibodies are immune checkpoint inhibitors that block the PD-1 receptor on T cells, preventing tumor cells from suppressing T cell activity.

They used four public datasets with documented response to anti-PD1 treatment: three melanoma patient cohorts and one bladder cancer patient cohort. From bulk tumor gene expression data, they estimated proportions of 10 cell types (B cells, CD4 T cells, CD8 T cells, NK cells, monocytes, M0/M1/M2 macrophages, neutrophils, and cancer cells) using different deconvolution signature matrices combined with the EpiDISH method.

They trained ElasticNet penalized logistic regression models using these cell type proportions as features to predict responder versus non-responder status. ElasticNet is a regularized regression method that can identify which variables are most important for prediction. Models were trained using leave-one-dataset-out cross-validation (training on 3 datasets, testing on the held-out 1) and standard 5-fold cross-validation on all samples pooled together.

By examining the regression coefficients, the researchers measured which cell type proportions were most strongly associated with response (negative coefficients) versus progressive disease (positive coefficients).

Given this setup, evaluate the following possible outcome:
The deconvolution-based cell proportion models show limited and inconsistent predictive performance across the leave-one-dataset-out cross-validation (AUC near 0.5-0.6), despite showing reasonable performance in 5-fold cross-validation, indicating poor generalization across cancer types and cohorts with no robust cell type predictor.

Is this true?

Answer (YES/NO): NO